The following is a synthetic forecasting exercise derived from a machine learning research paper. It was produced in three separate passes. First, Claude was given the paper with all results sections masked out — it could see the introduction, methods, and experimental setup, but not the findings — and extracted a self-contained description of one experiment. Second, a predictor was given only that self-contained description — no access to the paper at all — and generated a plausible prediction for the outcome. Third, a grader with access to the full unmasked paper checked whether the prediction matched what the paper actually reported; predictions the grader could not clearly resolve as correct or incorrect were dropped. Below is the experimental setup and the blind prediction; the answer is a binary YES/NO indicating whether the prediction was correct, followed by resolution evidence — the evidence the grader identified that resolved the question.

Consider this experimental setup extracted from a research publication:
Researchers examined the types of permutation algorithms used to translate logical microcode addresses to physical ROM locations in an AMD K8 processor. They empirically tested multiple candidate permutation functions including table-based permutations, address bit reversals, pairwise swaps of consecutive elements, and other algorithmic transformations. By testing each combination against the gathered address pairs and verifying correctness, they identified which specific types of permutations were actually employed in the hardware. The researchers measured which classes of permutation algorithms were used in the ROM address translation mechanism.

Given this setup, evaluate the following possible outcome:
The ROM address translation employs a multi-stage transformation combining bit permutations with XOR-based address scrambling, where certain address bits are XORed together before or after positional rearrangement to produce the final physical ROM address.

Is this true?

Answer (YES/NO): NO